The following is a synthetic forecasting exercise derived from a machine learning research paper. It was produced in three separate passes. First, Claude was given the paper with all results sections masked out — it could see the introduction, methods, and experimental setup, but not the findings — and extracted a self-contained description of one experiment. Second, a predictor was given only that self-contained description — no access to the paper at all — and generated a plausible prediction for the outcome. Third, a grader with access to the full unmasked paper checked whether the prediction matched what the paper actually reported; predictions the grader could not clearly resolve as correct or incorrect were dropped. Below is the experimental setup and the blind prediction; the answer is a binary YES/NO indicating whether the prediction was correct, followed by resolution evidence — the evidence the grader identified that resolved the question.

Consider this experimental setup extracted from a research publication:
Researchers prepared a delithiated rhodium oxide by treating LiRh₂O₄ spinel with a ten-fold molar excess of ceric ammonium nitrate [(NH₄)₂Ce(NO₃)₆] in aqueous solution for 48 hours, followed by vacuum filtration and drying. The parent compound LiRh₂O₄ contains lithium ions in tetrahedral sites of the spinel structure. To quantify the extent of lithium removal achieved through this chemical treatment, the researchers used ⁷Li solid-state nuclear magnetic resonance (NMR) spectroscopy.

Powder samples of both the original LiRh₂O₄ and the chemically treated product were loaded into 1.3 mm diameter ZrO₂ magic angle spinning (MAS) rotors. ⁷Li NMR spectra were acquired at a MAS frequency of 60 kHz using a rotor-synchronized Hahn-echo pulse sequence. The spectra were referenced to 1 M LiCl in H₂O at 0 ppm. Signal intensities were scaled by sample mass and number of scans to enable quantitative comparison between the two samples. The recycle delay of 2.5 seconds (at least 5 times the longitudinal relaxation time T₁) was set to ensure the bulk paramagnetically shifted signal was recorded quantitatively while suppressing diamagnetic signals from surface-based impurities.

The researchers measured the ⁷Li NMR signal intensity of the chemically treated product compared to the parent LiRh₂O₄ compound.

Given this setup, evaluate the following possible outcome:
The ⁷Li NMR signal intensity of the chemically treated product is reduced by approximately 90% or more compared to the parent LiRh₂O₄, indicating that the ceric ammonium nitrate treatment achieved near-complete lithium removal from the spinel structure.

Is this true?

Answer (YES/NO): NO